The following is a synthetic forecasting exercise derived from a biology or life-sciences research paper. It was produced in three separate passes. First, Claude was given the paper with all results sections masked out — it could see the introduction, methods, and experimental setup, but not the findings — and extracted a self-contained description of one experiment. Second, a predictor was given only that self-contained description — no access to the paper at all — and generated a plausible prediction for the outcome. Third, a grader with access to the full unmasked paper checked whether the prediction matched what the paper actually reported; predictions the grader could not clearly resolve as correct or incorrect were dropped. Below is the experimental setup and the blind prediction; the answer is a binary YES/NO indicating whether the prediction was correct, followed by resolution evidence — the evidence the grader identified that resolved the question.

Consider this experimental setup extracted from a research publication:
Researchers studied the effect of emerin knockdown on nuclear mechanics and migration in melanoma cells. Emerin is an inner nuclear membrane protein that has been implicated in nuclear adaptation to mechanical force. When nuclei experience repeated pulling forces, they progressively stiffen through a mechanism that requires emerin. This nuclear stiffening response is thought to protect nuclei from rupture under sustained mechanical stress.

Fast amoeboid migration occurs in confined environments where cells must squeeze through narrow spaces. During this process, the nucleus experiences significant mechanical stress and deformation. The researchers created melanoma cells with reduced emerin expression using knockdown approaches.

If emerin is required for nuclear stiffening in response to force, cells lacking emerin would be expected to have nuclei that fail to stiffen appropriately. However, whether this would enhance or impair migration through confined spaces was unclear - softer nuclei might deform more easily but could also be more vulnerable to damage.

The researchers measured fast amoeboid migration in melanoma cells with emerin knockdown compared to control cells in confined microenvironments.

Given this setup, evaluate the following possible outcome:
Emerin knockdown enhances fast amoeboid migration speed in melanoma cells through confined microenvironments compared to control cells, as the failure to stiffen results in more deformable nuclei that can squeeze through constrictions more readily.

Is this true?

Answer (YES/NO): NO